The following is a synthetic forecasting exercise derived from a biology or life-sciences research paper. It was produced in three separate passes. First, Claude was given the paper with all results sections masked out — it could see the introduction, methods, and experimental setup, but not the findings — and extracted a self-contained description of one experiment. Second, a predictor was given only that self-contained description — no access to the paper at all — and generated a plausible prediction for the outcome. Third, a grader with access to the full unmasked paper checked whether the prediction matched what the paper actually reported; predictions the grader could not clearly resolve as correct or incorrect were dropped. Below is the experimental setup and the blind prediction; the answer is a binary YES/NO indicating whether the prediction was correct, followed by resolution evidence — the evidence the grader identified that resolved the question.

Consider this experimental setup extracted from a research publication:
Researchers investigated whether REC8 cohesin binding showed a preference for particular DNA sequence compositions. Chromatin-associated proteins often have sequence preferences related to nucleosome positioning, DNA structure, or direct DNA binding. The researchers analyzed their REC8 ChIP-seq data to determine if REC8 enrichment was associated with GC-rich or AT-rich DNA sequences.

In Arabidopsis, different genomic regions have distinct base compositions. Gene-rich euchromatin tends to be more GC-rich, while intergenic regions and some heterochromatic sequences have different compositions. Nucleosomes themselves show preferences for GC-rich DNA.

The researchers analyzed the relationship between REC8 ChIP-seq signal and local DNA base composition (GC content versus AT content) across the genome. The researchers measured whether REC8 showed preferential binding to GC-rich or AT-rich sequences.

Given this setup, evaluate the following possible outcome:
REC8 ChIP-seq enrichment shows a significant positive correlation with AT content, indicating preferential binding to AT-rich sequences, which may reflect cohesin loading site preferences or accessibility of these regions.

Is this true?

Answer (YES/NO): NO